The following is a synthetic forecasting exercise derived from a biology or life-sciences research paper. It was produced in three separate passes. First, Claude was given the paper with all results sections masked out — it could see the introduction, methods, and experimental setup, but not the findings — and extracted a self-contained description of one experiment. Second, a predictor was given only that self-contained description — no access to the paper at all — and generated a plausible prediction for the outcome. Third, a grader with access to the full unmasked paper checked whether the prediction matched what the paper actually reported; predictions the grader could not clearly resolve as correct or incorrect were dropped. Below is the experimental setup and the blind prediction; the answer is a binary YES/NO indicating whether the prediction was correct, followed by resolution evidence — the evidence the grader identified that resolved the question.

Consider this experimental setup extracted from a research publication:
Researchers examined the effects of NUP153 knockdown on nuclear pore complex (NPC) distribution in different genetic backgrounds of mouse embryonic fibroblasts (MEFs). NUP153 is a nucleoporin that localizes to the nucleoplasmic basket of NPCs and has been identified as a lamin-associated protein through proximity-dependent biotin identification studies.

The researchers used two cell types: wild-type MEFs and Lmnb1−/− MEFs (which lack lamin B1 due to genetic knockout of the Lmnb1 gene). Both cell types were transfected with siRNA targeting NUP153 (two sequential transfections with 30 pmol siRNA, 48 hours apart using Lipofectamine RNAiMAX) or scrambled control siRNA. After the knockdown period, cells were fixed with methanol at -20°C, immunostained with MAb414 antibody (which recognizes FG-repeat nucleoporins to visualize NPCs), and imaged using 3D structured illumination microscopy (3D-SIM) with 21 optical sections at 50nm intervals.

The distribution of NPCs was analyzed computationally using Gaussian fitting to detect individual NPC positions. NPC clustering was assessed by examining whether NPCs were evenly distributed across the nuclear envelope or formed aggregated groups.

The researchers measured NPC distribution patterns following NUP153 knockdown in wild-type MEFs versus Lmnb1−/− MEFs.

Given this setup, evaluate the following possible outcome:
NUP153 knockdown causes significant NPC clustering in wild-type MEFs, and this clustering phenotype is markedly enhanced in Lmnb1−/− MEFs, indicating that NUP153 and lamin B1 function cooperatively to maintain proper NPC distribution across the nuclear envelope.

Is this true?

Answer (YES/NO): NO